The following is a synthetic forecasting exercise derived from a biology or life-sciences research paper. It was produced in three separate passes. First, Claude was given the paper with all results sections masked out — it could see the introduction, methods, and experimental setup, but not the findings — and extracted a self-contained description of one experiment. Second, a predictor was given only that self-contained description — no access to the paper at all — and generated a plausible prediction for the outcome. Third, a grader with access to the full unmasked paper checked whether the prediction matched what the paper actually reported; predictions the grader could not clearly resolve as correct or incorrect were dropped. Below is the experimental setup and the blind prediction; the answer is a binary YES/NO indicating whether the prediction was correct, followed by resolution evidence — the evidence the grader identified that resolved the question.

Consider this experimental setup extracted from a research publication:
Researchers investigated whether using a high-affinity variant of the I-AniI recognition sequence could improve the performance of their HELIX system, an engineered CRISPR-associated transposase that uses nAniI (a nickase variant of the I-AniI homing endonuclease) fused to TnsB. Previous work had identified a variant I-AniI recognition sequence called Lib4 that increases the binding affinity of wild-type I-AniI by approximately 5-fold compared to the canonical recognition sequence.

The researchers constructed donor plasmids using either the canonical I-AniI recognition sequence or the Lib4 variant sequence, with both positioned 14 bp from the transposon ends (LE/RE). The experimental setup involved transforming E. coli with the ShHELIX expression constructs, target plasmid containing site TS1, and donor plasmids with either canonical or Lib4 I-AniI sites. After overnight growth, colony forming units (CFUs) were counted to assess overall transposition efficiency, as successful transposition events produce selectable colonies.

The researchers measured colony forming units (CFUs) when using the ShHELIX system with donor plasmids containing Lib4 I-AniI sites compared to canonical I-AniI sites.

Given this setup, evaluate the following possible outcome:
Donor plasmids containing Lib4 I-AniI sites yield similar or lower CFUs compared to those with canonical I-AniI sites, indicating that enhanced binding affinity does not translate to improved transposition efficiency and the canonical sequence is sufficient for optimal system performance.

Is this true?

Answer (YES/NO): YES